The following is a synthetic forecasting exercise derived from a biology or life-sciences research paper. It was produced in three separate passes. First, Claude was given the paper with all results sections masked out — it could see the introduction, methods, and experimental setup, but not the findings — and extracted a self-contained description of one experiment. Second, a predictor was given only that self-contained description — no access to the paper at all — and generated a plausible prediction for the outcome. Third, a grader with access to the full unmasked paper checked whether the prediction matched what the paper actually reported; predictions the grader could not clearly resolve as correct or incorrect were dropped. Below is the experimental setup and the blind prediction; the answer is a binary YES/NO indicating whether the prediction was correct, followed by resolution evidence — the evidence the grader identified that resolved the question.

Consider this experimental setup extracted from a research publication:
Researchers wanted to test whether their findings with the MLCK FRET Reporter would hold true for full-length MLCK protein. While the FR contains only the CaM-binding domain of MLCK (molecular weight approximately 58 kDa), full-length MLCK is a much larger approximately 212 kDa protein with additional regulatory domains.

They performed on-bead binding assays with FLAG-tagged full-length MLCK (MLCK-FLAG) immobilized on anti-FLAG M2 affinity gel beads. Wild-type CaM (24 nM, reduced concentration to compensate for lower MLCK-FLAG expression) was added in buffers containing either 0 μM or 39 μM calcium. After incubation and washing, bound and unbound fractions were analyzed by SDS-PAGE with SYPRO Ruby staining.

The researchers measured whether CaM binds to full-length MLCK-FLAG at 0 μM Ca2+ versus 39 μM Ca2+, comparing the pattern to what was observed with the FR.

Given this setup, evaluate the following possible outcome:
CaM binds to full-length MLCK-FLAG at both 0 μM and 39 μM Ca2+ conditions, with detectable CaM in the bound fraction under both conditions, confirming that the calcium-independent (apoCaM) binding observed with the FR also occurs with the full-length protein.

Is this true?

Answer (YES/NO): NO